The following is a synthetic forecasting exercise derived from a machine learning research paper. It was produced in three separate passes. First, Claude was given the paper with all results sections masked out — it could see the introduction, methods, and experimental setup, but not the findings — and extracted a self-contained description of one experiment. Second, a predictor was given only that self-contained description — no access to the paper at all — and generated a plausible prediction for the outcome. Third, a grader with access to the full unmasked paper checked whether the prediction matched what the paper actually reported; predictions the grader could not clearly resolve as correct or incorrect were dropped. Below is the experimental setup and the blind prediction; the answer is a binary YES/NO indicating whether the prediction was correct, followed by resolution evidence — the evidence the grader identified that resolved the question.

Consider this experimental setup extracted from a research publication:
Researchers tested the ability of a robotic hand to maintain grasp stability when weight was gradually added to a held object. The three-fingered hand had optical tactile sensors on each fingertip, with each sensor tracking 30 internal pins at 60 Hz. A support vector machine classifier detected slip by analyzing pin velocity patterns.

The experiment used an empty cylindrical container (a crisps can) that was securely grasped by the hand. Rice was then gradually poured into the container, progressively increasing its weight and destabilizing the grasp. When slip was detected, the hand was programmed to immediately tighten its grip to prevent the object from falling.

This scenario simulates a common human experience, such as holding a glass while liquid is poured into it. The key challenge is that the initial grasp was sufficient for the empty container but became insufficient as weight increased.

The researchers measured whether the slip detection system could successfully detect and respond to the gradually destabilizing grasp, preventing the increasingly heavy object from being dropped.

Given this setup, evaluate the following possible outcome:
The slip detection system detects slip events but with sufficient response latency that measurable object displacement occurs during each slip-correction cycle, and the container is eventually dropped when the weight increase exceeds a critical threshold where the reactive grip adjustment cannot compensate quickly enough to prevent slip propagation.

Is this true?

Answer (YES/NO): NO